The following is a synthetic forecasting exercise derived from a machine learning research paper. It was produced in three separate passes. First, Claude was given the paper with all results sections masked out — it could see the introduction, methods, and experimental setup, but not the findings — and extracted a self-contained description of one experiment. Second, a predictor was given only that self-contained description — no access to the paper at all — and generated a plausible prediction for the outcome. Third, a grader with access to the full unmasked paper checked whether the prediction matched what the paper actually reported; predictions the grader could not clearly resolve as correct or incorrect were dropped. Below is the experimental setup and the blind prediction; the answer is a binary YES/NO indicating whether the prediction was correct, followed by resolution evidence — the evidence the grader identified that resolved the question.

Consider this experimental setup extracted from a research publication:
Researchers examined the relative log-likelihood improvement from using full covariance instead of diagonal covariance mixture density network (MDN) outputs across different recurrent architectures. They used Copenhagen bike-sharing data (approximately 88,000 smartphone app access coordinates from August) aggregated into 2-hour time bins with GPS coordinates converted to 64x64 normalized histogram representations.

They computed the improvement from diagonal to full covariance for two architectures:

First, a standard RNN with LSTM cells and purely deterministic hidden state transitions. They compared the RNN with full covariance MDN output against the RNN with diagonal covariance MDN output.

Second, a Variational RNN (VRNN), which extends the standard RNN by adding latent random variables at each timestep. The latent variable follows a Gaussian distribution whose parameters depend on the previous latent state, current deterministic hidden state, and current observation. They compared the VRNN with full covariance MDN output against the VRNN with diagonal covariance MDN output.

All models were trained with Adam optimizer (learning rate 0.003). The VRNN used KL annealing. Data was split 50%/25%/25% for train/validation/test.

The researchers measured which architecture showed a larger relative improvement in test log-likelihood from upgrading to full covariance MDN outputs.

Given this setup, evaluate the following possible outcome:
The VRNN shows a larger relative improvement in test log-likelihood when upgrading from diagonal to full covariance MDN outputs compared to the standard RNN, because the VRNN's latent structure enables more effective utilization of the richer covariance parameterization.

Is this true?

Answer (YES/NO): NO